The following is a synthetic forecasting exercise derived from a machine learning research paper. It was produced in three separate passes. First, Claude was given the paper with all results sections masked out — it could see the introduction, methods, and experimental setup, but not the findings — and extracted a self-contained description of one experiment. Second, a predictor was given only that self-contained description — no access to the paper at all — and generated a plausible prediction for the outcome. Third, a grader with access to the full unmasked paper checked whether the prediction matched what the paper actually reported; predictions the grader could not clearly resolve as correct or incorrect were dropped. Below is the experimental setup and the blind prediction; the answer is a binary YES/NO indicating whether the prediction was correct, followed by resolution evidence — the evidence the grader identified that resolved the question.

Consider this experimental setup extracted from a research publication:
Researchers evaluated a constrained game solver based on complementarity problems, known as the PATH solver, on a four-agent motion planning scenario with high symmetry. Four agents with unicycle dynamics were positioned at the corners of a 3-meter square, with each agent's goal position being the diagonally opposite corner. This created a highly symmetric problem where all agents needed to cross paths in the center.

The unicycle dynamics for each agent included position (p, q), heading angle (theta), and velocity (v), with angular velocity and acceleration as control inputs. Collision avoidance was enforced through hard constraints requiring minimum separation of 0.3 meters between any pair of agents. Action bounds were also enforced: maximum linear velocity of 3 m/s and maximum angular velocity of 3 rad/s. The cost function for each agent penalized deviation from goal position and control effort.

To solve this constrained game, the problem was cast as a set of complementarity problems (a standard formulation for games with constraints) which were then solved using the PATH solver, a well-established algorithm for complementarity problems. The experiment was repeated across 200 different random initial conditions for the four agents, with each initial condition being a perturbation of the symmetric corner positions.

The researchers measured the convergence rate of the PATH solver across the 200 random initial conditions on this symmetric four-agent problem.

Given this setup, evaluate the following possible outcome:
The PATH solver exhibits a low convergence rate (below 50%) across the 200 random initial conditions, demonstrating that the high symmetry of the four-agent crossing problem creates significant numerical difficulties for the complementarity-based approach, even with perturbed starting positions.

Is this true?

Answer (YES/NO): NO